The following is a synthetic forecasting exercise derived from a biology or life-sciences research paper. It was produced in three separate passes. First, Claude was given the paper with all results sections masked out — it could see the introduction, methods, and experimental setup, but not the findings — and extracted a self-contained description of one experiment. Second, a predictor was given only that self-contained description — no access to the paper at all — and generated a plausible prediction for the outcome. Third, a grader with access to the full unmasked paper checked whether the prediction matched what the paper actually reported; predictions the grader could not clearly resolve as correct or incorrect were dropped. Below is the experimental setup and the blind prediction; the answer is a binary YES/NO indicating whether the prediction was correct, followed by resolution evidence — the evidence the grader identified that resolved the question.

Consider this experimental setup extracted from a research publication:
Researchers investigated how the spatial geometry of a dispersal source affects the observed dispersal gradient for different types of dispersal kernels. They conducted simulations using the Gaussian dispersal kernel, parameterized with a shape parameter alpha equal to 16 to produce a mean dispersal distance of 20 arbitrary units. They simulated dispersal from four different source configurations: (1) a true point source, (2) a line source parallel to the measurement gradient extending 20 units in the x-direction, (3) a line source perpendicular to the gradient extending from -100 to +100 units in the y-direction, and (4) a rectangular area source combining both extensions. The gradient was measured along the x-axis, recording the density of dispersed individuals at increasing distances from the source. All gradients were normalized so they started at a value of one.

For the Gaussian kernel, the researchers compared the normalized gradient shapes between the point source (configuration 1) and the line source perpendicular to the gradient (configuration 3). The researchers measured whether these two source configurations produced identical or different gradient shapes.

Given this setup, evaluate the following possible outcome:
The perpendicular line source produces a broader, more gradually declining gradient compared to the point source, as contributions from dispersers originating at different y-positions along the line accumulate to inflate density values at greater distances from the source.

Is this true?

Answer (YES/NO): NO